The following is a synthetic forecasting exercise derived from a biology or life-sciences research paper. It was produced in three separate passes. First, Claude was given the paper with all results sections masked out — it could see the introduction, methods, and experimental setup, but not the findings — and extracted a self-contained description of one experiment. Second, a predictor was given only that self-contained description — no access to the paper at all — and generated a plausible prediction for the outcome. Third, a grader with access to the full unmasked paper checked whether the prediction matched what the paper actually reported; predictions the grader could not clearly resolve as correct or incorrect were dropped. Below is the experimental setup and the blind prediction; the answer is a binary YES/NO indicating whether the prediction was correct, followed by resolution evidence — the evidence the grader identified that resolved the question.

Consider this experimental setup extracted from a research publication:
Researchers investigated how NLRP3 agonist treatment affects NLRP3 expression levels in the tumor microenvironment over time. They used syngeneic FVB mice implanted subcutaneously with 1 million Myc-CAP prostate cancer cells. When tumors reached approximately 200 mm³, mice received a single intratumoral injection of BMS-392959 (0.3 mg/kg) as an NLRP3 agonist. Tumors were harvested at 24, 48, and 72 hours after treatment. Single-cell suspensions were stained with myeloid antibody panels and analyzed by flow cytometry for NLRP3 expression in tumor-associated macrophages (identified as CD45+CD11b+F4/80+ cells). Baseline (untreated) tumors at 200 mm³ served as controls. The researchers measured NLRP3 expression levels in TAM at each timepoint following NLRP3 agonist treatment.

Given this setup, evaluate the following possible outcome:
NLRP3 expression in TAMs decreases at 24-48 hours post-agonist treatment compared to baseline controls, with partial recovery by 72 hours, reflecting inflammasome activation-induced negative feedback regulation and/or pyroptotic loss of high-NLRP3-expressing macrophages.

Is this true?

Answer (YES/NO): NO